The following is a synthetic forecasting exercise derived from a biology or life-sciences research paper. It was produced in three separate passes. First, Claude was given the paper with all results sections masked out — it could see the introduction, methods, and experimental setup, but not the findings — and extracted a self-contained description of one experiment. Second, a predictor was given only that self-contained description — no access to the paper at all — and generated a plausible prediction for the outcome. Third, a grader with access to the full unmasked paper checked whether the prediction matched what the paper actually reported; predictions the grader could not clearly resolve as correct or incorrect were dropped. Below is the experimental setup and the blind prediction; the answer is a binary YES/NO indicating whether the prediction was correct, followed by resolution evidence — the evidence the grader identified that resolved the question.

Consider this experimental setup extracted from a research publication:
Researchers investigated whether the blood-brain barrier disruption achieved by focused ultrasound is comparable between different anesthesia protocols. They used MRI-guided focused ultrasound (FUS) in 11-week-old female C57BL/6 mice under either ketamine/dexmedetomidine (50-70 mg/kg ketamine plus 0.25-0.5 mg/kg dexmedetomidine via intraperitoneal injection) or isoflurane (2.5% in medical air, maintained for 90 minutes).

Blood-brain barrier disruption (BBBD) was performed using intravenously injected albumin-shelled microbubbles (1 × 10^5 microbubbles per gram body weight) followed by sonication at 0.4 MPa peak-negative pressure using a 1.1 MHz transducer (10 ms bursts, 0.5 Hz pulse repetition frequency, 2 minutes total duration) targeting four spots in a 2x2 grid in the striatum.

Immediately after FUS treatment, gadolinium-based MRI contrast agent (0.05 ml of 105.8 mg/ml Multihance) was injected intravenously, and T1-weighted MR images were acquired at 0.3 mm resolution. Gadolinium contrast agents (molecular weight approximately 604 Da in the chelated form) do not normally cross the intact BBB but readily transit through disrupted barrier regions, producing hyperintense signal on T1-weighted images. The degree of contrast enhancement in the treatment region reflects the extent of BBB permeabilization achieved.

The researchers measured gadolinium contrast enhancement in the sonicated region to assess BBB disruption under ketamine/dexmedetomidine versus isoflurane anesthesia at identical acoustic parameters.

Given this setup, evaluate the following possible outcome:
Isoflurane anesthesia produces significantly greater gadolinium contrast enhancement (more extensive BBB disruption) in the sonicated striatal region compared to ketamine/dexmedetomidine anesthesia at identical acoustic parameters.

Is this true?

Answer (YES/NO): YES